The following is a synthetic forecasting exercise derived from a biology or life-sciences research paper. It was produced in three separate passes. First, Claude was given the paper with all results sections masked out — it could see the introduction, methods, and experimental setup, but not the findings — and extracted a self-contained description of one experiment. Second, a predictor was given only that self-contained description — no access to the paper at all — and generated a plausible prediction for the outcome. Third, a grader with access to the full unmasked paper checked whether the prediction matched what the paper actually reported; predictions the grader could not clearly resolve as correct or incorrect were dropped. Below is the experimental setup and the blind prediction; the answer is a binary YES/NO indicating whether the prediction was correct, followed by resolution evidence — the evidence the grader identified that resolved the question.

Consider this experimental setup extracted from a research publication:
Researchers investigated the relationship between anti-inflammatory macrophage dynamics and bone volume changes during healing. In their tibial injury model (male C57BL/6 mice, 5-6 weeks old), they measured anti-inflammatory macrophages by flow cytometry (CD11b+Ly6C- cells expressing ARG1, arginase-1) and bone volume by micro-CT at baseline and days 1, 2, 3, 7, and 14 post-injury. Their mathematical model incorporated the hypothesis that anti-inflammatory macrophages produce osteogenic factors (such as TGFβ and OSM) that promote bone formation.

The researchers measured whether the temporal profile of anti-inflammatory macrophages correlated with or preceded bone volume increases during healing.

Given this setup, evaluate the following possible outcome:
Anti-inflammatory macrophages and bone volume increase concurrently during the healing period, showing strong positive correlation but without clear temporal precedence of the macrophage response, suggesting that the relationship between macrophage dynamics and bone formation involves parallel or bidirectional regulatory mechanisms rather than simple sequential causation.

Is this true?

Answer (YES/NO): NO